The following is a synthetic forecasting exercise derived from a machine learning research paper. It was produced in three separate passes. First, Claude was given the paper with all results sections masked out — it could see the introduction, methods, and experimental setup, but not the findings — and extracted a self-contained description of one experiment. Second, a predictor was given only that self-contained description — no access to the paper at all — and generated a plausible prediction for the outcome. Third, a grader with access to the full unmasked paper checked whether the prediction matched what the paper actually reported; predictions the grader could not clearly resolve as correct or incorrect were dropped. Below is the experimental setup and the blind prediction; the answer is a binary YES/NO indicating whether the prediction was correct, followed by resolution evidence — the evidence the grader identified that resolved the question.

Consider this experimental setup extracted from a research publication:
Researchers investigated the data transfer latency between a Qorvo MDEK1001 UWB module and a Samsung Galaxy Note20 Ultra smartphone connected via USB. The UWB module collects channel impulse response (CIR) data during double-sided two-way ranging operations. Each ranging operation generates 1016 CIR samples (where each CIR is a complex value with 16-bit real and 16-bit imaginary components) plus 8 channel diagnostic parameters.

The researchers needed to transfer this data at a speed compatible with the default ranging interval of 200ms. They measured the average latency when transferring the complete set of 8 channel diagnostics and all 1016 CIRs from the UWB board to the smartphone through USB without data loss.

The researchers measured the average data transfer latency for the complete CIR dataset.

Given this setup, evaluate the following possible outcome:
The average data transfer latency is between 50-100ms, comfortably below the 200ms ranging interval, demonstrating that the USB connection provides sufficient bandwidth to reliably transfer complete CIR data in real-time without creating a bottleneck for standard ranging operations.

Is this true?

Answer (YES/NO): NO